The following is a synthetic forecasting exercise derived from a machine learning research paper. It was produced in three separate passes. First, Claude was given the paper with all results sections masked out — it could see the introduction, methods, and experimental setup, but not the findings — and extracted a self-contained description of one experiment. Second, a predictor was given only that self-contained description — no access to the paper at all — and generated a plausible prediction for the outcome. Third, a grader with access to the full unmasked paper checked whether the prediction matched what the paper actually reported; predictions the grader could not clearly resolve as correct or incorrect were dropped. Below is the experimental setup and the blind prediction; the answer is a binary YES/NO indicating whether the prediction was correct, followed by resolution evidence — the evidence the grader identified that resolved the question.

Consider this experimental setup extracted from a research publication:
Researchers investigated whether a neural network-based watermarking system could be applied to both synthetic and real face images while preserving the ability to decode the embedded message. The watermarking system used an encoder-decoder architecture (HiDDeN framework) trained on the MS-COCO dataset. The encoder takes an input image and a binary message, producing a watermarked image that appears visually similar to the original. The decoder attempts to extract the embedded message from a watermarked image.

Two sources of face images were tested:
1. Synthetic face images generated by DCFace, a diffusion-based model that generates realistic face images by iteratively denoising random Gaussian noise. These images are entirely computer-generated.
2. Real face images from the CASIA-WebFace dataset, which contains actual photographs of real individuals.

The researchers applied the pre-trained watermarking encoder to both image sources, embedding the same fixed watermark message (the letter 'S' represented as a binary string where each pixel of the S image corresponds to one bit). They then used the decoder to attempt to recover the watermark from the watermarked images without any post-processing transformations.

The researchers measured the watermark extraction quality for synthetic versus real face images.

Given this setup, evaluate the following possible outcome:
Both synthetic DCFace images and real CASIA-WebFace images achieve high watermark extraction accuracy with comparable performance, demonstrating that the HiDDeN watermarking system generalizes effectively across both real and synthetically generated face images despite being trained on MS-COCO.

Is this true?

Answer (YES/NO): YES